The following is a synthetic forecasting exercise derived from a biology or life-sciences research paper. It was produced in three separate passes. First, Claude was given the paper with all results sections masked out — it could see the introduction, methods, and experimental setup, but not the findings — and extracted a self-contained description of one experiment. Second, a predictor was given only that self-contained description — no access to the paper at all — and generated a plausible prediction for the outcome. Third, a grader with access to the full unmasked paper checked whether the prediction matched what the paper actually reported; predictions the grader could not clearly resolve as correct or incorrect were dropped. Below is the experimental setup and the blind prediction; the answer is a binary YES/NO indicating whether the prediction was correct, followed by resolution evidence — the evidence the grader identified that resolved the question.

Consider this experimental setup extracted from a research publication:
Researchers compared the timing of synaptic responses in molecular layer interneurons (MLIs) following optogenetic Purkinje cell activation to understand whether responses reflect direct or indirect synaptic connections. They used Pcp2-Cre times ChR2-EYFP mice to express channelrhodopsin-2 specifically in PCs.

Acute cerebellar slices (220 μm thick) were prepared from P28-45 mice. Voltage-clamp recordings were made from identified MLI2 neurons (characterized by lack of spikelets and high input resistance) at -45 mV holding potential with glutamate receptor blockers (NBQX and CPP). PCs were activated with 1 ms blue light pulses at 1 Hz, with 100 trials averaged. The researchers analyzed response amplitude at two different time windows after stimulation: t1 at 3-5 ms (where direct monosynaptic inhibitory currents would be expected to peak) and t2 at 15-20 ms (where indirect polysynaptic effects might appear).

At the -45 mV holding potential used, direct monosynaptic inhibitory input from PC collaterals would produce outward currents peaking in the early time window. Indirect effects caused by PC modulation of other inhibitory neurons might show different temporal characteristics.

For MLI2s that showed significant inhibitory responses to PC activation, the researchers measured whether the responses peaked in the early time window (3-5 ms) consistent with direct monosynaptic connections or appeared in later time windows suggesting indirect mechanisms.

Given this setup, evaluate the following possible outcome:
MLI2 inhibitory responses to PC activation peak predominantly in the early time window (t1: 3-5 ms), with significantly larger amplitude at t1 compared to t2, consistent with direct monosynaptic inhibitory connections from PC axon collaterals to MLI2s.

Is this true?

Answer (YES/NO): YES